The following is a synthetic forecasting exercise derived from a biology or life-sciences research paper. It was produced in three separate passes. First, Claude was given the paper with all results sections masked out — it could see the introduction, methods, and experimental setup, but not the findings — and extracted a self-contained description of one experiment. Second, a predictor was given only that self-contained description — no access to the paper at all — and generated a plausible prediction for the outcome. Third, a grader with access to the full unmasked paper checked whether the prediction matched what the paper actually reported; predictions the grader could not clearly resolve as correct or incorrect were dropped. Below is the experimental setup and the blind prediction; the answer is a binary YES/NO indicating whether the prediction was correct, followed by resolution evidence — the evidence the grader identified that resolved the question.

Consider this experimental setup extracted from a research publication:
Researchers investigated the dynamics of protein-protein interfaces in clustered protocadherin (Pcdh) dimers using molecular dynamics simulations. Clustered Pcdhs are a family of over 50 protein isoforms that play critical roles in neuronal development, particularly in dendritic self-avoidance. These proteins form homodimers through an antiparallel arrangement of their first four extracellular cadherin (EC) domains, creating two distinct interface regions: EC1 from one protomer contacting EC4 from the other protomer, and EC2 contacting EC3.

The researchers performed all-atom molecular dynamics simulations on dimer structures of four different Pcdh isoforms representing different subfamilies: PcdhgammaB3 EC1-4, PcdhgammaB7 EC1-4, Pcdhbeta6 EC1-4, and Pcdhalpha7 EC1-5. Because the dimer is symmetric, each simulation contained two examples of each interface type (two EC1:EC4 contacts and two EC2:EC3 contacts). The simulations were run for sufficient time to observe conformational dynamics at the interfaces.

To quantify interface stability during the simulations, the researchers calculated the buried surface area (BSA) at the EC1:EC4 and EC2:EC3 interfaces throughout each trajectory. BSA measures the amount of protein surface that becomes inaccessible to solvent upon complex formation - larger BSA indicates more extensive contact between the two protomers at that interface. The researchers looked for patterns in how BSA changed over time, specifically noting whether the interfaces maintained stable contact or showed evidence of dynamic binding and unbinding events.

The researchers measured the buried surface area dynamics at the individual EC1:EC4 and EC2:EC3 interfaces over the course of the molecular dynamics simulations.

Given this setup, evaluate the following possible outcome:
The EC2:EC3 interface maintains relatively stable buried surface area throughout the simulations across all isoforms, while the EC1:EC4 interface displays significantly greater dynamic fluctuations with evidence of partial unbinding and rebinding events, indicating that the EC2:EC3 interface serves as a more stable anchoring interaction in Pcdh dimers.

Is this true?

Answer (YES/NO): NO